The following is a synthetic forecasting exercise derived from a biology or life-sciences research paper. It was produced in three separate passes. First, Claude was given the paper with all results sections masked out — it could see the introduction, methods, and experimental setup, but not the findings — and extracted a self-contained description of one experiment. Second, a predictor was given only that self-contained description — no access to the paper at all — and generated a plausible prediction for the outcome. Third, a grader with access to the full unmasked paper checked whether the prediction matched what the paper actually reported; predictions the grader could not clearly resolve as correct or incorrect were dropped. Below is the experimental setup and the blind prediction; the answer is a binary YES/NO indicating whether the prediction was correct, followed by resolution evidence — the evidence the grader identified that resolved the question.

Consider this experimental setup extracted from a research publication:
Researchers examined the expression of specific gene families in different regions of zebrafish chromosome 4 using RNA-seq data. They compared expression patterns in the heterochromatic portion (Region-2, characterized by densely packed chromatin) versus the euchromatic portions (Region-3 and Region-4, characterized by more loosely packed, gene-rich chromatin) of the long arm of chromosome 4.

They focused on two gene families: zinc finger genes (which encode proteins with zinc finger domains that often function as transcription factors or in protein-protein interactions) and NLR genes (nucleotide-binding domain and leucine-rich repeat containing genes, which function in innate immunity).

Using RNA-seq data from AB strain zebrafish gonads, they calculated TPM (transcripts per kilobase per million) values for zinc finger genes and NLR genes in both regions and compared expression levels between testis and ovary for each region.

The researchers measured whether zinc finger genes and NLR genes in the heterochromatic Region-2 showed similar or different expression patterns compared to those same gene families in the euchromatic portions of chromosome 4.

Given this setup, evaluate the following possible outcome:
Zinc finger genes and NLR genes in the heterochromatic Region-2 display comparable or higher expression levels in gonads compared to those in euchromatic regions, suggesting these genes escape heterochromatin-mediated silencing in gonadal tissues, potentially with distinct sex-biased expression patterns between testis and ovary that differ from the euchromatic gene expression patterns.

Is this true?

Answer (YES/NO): NO